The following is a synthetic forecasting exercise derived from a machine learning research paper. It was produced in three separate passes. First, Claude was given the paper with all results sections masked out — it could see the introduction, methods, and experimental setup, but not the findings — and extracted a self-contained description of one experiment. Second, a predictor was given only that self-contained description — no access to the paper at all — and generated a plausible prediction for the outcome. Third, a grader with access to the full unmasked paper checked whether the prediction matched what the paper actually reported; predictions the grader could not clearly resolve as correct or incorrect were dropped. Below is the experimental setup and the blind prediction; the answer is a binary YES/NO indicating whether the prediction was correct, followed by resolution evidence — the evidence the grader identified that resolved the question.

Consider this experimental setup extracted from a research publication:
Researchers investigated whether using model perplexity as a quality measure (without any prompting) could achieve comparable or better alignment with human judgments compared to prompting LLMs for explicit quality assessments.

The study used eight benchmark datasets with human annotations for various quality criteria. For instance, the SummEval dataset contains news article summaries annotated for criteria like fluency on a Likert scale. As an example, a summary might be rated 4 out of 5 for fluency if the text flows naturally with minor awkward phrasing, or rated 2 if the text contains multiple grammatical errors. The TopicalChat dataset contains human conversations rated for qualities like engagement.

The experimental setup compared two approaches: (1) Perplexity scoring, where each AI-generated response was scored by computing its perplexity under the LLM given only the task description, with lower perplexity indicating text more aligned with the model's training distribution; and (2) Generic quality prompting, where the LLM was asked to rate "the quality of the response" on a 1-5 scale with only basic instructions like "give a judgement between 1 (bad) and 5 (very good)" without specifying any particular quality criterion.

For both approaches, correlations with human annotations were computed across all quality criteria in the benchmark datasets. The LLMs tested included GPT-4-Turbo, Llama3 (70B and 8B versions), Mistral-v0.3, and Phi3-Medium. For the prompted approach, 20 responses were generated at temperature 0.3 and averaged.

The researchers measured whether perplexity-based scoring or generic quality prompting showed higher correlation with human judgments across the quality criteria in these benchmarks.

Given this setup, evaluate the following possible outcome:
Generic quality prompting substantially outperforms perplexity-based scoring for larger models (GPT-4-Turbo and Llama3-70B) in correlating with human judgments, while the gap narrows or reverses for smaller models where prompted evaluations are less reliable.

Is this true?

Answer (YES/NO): NO